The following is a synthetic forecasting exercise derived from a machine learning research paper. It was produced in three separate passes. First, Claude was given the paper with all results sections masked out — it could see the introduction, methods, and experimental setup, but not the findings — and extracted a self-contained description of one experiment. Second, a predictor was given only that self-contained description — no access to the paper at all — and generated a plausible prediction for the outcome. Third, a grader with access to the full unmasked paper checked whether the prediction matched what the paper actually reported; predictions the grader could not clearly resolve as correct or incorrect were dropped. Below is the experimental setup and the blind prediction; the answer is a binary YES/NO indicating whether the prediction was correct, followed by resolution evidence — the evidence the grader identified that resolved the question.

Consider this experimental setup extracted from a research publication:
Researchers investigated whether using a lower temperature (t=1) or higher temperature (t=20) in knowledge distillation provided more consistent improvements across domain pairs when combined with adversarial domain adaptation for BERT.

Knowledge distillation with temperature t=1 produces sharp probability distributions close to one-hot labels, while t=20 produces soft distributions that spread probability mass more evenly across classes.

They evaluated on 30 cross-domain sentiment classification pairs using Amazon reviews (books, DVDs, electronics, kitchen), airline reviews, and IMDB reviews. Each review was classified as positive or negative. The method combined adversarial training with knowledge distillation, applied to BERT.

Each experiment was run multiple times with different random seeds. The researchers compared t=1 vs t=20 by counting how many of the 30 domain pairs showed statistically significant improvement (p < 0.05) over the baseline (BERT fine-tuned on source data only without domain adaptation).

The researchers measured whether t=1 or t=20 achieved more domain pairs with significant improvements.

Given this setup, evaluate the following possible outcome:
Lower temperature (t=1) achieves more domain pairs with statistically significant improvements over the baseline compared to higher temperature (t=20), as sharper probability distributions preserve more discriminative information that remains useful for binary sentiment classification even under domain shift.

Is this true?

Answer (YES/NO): NO